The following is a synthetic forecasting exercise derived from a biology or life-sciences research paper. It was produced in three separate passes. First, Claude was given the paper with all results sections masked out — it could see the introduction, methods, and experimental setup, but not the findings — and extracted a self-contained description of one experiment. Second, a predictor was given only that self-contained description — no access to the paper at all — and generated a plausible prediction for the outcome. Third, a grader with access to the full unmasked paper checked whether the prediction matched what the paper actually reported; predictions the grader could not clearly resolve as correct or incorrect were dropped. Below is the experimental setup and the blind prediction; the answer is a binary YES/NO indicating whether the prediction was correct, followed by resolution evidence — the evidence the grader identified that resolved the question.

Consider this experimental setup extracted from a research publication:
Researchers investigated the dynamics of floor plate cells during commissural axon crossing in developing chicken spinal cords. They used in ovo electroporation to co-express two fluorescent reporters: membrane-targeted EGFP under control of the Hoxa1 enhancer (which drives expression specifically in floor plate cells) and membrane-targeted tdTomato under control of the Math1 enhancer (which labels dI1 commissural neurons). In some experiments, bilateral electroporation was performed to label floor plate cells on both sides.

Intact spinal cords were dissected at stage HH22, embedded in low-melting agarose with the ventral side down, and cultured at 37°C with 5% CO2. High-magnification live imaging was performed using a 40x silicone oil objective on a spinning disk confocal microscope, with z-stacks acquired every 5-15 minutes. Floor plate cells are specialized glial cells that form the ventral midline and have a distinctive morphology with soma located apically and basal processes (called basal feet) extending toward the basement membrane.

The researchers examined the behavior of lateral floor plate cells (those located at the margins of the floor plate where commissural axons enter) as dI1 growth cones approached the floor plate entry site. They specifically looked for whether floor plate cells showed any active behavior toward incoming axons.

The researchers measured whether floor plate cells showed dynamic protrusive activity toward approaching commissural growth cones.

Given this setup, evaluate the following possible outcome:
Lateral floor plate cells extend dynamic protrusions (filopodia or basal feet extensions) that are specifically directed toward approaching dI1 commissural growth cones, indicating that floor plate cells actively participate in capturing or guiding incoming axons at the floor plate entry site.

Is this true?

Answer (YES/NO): YES